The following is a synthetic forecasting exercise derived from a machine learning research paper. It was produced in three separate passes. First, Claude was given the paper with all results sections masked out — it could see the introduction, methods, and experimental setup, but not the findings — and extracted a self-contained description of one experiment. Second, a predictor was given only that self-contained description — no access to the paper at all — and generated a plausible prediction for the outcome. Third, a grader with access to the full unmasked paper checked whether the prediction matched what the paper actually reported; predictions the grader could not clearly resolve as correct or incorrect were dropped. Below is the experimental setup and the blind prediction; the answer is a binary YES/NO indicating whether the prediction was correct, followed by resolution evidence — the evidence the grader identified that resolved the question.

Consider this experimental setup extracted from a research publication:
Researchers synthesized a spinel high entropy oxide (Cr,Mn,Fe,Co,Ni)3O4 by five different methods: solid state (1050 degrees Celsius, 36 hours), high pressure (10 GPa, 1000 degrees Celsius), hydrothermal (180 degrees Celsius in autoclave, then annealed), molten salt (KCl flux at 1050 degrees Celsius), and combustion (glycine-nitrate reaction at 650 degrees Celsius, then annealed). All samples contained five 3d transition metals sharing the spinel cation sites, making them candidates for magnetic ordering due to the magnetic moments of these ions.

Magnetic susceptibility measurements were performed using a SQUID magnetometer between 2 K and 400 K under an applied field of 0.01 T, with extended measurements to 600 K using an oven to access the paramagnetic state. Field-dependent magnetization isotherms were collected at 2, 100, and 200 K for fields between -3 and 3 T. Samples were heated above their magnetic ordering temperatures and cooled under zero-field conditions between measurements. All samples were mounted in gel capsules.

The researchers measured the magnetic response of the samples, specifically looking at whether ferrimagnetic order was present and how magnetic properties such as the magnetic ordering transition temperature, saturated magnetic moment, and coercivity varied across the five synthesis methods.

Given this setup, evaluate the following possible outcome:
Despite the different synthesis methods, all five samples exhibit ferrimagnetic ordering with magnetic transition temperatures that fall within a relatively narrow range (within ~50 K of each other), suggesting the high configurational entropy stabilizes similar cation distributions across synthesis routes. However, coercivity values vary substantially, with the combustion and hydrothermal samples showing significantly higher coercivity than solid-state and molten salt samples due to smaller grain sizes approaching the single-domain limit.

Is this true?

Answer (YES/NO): NO